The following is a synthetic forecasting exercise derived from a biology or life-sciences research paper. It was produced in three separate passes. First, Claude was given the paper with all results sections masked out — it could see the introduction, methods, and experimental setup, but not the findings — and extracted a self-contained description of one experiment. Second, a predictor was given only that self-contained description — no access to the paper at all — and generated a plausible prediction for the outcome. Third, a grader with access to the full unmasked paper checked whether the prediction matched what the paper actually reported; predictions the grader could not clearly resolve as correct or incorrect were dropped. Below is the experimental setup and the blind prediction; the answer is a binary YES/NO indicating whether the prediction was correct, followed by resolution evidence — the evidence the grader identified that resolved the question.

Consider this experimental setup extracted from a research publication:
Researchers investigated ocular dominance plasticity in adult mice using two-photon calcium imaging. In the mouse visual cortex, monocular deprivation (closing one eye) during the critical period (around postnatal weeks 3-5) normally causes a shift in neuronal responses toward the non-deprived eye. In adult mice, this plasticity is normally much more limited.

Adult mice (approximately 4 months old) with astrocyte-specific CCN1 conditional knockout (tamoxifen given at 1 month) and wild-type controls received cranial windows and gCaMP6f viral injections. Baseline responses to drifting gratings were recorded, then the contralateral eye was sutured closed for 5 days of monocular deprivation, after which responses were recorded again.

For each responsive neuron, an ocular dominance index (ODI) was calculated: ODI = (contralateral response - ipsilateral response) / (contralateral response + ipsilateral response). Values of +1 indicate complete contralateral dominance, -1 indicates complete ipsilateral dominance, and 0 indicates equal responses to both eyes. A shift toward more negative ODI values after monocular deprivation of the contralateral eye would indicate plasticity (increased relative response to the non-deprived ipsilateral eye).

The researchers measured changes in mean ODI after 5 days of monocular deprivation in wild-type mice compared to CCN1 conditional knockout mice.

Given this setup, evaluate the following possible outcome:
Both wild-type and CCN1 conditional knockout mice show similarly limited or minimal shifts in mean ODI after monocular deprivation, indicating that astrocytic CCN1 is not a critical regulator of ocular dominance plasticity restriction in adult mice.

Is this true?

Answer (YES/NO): NO